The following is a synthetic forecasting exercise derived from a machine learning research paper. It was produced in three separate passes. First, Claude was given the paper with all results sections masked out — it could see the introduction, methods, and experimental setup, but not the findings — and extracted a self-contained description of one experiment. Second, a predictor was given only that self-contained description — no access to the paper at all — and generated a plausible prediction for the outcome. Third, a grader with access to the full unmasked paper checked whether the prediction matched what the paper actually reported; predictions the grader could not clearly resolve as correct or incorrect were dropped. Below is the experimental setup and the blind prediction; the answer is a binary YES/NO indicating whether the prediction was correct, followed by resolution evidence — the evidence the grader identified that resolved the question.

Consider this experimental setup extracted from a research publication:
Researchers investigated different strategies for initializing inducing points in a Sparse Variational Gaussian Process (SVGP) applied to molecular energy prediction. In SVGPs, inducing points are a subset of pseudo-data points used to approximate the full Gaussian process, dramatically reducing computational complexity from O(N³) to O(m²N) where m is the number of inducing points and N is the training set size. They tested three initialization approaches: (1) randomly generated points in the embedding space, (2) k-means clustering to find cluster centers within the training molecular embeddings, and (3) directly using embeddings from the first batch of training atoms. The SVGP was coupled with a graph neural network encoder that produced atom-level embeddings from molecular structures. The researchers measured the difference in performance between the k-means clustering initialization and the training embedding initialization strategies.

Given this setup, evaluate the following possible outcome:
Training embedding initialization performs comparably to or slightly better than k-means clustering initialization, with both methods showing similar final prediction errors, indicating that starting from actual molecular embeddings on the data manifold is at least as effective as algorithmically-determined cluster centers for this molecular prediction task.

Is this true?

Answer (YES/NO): YES